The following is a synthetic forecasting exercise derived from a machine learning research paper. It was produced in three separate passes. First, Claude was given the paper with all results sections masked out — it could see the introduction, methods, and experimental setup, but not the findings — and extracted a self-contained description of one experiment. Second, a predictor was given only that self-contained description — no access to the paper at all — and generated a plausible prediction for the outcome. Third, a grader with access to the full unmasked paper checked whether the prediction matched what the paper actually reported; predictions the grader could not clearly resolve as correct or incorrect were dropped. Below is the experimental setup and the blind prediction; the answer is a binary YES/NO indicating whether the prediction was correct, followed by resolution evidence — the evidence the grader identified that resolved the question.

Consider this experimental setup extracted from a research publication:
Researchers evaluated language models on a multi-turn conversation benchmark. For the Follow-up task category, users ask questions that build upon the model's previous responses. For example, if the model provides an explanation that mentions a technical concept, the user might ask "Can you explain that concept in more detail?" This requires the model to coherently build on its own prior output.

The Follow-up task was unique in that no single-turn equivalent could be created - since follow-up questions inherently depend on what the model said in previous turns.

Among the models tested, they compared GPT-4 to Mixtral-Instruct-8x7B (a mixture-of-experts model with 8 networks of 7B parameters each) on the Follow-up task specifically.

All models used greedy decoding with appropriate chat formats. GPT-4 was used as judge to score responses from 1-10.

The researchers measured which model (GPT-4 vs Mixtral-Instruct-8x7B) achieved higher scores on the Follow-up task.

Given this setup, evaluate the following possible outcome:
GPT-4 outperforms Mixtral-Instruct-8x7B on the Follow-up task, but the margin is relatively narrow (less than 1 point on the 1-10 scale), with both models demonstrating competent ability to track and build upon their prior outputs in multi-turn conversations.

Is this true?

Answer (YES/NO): YES